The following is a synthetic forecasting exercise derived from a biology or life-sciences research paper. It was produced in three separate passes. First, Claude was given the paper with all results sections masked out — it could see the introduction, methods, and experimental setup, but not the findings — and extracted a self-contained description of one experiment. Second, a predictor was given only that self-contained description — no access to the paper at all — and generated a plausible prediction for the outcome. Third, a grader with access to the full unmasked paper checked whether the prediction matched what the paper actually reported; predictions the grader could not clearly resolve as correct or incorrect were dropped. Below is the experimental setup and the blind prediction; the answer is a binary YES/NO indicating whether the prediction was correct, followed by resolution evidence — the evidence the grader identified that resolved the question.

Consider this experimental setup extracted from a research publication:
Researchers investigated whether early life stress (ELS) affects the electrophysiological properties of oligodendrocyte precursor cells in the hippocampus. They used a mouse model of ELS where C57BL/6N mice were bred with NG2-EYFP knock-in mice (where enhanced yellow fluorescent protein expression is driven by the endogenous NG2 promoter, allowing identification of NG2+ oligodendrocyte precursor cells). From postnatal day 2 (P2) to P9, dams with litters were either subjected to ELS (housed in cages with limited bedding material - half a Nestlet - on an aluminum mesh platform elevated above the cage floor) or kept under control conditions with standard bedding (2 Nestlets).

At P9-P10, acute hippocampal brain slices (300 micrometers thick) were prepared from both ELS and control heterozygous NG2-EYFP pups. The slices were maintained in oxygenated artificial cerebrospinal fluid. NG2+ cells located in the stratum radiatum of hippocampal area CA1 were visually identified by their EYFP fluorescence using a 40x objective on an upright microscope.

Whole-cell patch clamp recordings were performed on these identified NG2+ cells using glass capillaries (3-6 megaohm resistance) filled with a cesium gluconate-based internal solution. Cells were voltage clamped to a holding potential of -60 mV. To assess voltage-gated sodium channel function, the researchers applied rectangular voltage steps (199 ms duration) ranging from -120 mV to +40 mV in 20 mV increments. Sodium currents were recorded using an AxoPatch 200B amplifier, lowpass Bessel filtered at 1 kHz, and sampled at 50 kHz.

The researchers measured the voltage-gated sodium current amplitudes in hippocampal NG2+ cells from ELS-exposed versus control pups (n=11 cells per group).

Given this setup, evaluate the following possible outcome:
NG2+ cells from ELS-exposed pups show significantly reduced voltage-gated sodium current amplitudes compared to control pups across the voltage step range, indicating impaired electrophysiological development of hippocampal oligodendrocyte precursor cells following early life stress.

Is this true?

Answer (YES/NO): NO